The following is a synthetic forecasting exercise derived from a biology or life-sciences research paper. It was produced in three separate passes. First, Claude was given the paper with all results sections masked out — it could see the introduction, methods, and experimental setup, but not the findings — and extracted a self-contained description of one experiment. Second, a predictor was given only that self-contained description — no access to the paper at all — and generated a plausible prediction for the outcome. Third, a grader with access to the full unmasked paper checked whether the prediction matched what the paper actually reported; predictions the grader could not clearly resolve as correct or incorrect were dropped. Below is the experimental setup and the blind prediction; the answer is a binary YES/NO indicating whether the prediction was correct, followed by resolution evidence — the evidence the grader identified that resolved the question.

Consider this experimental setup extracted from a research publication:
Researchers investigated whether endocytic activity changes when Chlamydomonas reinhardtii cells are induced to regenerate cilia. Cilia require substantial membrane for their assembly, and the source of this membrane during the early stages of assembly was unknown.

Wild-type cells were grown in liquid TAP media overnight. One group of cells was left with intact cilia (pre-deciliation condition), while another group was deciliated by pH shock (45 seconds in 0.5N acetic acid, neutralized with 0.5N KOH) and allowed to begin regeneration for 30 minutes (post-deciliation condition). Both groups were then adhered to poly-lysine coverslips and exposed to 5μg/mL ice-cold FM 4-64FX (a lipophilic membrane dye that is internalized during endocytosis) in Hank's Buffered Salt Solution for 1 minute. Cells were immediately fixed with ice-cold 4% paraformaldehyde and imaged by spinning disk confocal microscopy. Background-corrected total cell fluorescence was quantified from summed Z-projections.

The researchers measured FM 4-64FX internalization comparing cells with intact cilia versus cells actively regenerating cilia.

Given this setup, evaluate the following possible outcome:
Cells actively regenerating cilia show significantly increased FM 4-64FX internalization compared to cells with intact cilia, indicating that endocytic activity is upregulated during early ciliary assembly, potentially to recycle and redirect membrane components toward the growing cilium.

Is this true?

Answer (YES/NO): YES